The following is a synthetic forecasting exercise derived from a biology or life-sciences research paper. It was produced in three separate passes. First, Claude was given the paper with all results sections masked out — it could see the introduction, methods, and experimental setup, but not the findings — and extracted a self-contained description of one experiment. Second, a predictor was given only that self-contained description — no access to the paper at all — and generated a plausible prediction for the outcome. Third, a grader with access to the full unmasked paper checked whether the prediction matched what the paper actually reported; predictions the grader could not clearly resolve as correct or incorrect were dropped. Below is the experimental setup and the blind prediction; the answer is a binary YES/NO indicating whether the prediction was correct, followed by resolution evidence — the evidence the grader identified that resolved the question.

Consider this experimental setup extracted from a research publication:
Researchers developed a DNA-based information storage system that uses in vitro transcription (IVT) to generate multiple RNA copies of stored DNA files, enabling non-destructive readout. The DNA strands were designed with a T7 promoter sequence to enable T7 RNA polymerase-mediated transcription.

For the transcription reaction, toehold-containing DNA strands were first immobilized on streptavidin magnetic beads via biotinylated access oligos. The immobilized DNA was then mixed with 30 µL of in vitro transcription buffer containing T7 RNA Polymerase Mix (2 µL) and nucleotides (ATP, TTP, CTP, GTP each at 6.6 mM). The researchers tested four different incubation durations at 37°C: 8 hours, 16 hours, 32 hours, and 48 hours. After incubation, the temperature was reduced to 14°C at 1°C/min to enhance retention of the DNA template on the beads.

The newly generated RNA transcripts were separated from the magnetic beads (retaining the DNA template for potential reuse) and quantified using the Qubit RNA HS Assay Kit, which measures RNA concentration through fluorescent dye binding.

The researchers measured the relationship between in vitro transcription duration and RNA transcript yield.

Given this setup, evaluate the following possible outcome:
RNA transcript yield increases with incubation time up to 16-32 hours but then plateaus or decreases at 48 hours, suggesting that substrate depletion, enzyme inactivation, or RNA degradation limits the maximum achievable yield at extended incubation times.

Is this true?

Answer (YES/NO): NO